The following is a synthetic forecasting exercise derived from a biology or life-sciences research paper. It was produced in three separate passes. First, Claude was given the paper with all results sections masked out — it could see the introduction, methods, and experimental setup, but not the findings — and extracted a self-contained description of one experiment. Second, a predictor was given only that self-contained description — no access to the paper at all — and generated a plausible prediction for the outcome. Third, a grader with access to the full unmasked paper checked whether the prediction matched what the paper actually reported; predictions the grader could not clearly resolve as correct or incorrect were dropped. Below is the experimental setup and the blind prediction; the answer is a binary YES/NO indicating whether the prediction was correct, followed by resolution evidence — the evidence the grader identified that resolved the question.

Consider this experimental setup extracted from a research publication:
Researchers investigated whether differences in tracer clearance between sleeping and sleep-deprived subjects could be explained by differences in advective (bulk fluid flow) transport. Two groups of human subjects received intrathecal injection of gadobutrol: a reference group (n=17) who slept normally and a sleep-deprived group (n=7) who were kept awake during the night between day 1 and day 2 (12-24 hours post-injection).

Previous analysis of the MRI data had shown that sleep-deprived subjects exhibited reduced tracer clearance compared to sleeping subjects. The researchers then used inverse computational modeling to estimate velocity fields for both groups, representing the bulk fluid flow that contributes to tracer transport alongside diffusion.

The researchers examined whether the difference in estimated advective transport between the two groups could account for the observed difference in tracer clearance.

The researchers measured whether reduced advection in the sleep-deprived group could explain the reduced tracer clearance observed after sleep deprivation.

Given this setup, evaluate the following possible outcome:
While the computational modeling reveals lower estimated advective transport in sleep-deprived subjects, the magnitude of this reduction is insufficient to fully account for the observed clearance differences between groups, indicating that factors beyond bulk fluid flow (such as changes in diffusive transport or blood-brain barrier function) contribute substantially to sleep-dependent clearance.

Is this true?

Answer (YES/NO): NO